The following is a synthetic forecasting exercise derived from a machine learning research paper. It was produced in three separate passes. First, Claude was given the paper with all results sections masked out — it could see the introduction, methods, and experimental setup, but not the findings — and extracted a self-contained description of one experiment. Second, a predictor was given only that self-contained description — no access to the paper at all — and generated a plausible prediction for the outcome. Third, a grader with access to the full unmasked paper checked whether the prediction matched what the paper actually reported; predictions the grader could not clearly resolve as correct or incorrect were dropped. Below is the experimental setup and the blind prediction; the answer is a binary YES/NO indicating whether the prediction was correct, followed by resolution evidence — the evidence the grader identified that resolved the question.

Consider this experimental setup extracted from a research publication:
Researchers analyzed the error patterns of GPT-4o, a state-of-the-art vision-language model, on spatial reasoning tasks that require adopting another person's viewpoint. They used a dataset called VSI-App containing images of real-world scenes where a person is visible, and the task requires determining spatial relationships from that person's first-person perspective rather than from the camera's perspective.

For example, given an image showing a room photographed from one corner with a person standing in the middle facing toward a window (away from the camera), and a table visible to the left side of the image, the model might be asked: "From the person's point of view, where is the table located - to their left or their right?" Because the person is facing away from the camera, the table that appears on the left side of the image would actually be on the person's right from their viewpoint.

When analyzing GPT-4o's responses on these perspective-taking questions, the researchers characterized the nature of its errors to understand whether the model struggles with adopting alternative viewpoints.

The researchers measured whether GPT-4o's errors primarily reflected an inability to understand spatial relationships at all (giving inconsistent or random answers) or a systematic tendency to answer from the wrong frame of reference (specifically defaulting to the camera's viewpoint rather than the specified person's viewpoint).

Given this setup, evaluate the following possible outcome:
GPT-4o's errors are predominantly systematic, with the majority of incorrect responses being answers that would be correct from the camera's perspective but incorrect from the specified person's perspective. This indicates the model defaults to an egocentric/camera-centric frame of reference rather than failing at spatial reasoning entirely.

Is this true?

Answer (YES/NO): YES